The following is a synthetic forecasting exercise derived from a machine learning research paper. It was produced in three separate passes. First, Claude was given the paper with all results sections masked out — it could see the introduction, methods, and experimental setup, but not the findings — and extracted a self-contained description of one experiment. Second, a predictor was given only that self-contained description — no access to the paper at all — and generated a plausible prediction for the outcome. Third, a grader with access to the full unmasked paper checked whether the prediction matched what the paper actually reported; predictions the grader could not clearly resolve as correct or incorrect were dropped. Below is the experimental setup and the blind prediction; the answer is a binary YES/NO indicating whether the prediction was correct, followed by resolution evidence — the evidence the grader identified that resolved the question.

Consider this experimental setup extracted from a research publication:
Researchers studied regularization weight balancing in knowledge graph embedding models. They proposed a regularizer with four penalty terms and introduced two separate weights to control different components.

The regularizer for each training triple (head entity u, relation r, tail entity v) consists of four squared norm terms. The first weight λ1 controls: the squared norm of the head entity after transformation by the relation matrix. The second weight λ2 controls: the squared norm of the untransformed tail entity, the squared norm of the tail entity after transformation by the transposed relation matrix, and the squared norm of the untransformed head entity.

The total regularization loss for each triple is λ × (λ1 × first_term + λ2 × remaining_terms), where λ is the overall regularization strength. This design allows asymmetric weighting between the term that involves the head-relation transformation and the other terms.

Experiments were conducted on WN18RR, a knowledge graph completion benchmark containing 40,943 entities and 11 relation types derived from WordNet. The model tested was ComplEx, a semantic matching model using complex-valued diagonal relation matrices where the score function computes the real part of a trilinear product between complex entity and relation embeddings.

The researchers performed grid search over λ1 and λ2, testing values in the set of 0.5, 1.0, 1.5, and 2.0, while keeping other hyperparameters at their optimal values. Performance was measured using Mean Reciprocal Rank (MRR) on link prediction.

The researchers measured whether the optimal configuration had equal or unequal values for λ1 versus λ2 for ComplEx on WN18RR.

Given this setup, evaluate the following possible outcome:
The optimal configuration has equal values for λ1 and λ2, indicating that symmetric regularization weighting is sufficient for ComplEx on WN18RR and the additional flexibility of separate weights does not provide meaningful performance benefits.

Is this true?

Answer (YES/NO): NO